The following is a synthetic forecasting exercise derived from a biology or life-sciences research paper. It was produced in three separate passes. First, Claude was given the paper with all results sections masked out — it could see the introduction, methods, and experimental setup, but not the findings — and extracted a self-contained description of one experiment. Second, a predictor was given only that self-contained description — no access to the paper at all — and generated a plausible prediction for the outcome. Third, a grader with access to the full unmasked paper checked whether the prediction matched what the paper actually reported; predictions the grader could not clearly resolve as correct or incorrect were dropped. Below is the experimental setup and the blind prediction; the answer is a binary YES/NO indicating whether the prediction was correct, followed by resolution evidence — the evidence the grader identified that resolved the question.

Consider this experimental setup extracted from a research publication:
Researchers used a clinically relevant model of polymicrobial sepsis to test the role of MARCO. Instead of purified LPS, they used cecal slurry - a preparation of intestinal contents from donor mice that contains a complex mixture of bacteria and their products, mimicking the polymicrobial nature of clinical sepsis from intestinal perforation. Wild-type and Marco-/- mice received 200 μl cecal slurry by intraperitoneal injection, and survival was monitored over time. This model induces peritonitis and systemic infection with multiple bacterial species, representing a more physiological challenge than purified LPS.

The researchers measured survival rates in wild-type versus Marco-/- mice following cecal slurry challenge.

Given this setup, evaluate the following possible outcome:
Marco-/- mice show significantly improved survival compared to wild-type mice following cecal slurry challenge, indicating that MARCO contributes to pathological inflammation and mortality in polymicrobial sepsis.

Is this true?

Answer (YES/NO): NO